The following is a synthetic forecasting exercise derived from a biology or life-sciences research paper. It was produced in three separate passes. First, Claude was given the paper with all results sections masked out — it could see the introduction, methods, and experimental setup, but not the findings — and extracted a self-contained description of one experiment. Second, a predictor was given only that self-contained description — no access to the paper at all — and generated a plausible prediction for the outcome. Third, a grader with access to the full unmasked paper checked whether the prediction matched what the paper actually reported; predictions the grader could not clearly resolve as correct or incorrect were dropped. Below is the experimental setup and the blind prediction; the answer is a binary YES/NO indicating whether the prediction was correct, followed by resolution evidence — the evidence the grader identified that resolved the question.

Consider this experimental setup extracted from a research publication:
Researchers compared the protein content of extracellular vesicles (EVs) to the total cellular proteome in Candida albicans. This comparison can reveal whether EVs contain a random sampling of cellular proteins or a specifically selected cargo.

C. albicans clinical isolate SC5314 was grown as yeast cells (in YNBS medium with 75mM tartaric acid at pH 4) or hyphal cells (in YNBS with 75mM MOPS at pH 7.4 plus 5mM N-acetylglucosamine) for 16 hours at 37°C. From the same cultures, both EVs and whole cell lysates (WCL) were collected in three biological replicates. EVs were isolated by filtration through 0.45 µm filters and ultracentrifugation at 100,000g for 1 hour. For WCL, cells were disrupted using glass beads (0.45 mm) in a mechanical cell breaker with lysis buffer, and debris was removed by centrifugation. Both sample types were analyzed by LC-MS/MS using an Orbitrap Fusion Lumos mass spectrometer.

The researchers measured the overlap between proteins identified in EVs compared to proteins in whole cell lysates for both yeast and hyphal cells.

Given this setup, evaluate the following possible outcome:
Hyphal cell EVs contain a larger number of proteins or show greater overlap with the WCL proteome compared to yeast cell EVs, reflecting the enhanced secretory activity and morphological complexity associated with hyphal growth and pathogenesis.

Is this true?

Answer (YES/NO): YES